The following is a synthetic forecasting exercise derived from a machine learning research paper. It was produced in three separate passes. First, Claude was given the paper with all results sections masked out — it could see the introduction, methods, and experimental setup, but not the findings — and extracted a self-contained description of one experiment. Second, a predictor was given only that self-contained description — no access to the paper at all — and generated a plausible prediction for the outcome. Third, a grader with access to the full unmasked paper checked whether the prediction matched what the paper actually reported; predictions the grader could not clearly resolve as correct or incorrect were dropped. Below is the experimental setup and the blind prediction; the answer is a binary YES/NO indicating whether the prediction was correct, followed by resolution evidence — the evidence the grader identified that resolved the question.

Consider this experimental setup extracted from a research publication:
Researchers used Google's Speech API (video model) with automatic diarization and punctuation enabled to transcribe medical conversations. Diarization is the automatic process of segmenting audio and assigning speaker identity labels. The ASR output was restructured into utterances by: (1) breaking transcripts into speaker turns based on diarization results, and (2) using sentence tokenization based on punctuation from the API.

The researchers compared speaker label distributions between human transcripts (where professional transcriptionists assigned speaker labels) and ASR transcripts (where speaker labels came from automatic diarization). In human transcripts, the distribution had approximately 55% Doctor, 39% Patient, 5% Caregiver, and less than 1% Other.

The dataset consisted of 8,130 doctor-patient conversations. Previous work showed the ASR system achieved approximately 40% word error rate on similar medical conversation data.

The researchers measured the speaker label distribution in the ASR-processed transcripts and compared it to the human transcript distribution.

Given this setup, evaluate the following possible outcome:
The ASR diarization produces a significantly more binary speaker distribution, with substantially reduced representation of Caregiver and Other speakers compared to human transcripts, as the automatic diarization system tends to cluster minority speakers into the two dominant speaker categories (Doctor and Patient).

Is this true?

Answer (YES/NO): NO